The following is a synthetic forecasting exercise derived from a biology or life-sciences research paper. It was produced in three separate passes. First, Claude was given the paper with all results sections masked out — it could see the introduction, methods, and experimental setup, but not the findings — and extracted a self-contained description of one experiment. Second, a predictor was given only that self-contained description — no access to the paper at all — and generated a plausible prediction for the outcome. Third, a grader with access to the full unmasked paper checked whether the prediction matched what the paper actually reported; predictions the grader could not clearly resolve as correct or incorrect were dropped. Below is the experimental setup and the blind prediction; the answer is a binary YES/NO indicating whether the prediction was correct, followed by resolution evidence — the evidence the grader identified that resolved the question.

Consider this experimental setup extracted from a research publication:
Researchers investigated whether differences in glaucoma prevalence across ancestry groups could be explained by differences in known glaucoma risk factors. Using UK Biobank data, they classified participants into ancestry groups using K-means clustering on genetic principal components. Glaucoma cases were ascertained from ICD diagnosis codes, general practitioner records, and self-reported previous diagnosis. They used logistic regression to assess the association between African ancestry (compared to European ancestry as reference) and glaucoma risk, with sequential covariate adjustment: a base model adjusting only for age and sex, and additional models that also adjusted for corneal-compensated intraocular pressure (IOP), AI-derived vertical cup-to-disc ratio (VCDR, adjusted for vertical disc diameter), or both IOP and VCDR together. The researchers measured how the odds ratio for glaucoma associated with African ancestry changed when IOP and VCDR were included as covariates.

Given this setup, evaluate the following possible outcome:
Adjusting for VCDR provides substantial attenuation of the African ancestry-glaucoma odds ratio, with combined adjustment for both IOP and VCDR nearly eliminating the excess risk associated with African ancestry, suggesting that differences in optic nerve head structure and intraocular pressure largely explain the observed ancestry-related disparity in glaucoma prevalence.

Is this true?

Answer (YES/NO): YES